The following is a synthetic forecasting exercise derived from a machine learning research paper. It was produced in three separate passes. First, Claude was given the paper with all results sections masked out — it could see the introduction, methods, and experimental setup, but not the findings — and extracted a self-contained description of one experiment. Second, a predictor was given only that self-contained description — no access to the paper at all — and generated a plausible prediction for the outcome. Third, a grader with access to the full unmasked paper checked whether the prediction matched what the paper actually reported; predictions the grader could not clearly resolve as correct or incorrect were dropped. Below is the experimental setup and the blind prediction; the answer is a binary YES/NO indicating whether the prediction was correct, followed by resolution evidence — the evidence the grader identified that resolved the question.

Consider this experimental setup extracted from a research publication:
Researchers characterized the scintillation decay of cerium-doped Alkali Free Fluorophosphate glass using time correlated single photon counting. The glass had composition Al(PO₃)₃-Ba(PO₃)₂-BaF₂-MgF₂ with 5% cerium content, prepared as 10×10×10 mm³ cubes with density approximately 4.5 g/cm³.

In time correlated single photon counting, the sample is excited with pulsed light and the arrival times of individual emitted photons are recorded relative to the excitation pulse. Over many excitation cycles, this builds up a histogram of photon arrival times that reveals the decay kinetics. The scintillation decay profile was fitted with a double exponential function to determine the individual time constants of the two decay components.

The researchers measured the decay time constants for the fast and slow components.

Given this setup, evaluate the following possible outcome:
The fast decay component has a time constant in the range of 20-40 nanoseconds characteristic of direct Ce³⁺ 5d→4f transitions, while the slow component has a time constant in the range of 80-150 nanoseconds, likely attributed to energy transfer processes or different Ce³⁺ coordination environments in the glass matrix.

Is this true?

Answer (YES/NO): NO